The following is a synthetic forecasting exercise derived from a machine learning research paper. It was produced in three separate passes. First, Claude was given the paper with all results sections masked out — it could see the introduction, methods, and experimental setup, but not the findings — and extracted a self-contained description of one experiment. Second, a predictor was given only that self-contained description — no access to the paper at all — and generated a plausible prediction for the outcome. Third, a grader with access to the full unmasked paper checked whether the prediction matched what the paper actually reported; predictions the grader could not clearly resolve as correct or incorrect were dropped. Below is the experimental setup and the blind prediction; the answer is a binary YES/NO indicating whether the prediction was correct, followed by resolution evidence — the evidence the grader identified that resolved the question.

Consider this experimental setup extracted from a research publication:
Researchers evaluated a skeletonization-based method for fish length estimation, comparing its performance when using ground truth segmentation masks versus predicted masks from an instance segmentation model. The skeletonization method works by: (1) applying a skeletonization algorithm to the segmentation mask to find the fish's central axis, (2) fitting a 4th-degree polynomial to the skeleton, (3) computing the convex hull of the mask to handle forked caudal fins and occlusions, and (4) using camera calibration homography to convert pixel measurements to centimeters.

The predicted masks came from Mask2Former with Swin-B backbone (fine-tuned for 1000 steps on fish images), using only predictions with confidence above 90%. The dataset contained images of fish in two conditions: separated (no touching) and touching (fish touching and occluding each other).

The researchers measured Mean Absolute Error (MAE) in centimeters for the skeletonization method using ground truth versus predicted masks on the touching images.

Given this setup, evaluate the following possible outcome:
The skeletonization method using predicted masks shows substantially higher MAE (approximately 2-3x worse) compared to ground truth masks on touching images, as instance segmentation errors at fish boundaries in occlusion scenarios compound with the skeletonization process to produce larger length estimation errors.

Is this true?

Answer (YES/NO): NO